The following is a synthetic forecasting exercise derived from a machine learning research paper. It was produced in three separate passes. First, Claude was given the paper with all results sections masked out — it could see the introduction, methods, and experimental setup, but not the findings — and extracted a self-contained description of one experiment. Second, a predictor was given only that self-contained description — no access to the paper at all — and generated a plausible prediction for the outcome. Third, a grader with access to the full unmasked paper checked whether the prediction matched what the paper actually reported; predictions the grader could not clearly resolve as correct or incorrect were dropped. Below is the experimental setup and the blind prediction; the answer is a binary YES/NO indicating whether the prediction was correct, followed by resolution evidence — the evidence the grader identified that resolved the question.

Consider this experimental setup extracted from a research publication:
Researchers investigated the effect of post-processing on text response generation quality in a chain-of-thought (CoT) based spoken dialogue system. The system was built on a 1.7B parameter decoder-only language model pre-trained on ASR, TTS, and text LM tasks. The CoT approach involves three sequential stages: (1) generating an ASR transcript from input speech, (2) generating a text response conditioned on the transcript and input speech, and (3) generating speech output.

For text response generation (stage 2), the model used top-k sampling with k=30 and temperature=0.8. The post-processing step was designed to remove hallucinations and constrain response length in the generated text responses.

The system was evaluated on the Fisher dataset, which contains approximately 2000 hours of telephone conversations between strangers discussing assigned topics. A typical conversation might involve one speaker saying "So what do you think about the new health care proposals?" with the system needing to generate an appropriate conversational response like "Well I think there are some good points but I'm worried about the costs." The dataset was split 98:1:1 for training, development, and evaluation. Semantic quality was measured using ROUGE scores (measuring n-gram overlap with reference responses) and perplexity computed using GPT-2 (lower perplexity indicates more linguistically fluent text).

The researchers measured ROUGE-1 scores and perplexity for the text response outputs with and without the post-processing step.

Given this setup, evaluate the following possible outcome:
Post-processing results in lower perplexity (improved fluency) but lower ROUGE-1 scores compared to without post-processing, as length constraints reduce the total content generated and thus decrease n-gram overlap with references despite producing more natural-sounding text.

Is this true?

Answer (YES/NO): NO